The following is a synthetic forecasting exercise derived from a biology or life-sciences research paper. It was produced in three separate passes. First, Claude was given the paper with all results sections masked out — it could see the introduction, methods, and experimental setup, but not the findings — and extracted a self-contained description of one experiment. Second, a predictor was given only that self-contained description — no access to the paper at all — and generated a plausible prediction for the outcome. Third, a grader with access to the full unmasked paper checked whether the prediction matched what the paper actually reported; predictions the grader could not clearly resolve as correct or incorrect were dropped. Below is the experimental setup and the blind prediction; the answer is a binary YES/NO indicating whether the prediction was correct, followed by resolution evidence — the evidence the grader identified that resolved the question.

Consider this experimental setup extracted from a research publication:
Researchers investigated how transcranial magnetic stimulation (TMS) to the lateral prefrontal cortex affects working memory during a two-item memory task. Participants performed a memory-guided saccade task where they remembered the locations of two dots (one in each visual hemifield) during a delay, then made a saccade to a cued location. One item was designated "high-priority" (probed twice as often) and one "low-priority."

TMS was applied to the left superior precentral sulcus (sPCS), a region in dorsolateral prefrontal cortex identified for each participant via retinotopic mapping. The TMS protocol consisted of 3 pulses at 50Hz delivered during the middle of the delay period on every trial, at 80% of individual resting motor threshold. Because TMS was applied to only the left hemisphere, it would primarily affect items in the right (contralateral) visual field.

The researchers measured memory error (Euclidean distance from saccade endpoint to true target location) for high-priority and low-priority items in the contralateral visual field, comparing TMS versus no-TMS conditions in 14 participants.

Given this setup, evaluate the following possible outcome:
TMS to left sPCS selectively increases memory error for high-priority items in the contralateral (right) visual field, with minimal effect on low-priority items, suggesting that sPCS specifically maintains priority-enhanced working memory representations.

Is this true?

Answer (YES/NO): NO